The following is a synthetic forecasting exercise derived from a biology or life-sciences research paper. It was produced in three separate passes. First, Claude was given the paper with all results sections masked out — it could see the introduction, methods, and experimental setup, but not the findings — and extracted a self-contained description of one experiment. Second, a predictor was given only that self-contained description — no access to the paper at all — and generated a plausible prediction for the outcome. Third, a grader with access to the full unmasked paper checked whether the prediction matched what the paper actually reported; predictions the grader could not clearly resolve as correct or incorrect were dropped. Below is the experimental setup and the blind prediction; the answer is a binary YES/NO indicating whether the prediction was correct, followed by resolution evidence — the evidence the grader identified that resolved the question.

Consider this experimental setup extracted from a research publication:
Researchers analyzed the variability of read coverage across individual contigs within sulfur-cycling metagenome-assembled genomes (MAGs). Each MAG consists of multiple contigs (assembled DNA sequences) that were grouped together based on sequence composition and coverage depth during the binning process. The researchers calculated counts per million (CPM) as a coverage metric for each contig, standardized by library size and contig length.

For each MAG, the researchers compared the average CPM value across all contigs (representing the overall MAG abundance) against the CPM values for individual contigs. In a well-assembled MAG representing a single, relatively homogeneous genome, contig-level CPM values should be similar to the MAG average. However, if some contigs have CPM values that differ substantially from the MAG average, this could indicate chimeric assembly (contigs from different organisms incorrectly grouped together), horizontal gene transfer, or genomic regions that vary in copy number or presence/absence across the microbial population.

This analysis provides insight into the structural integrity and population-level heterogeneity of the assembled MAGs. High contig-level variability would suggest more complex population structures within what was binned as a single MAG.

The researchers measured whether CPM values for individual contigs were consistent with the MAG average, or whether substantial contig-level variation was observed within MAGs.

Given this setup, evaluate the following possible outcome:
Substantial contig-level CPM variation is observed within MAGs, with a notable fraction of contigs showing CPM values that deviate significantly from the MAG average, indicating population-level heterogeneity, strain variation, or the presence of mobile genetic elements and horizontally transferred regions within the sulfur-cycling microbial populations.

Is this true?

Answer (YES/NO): NO